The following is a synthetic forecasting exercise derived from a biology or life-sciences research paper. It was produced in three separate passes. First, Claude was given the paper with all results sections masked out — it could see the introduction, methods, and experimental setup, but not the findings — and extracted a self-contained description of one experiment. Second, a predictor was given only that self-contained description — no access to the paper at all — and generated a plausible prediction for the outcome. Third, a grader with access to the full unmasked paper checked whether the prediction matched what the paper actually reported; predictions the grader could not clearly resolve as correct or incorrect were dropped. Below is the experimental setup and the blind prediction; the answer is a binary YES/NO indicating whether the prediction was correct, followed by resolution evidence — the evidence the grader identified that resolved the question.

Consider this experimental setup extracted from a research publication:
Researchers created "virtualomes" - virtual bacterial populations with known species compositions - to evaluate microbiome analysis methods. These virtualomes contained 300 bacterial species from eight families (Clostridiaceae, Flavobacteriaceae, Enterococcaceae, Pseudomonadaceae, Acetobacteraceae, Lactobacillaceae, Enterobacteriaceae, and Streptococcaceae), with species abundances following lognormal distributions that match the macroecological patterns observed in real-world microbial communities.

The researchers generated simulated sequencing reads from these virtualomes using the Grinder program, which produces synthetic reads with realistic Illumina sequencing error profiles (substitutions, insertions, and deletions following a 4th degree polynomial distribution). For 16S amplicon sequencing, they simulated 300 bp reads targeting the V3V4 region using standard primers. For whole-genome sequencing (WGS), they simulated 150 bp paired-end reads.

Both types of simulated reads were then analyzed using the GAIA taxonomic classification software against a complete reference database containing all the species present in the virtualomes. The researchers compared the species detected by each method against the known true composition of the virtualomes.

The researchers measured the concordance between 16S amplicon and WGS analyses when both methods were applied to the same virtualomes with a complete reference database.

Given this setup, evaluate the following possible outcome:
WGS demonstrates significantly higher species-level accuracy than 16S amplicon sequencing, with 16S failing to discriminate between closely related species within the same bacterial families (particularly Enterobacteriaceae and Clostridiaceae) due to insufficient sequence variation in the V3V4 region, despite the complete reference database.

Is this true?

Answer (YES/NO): NO